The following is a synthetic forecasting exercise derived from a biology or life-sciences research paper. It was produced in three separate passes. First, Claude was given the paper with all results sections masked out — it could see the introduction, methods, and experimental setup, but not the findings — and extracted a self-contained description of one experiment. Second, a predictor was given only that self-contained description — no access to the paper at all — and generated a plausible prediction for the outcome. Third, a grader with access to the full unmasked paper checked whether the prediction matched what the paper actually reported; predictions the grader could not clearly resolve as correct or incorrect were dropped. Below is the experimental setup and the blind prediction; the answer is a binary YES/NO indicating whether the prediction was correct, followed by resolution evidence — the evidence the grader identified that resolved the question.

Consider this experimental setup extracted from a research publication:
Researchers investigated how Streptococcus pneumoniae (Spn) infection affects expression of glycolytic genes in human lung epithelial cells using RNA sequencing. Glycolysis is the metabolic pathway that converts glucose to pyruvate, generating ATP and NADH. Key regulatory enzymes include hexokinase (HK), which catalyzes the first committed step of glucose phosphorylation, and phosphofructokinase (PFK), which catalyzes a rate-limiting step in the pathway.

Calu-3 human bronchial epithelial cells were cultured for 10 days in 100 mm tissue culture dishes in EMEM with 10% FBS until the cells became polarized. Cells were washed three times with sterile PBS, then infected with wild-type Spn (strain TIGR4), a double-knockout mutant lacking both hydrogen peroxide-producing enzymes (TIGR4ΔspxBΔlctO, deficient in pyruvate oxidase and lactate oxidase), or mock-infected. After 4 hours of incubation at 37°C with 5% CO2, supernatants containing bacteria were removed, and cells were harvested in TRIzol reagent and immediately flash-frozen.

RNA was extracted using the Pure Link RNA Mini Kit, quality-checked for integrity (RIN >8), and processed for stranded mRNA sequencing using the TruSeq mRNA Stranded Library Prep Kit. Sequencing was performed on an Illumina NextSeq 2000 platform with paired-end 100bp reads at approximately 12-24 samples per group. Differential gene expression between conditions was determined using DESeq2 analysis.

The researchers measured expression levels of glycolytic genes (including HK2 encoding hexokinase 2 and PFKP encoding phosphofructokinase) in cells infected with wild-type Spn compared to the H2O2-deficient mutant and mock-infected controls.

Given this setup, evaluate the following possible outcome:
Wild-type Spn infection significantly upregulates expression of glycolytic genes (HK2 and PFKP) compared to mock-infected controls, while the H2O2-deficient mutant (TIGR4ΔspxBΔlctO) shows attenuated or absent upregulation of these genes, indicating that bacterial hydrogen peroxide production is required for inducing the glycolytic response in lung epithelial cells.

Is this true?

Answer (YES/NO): NO